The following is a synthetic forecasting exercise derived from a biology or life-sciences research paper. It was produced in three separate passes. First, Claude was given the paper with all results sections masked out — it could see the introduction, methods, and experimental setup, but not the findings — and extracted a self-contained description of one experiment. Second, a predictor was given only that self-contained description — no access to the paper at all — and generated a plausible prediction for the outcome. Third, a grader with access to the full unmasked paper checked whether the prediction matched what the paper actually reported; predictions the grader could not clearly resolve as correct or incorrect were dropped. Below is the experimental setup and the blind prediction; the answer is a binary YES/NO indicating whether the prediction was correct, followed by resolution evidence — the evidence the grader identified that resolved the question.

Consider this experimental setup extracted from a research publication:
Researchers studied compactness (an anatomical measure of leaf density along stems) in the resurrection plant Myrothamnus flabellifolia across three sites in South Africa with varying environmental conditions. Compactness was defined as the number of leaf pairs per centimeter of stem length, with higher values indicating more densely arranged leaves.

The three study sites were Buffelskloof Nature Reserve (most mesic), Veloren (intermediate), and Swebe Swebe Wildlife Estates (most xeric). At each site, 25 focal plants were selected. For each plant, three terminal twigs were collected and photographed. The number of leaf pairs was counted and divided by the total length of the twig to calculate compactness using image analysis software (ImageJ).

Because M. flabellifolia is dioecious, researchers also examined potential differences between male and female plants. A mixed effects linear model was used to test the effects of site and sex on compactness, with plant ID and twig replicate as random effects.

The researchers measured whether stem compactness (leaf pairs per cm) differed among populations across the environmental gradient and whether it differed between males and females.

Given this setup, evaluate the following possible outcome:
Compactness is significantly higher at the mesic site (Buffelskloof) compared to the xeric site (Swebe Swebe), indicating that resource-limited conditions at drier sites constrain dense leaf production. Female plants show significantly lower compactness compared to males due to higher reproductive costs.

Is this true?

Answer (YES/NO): NO